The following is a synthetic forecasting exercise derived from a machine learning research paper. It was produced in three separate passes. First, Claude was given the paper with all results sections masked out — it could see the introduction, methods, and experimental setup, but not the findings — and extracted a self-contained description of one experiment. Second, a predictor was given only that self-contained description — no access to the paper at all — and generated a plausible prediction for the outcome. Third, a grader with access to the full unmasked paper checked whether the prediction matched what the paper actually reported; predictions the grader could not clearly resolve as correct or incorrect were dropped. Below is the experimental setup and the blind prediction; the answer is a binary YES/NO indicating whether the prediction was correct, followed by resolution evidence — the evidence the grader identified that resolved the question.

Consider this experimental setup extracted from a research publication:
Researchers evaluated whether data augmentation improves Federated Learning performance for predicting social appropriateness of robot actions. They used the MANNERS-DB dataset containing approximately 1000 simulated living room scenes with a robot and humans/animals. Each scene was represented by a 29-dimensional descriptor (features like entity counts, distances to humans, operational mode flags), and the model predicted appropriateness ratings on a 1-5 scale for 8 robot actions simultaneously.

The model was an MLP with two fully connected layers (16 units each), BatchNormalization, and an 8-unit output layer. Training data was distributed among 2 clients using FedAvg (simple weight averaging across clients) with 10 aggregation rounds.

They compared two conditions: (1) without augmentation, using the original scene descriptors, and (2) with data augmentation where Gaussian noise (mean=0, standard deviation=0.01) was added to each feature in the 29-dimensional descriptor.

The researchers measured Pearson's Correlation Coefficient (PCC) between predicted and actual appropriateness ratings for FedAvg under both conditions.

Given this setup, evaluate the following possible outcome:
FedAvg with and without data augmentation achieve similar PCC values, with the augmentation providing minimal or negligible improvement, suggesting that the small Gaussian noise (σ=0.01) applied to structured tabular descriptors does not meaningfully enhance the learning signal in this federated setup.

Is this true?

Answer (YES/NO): NO